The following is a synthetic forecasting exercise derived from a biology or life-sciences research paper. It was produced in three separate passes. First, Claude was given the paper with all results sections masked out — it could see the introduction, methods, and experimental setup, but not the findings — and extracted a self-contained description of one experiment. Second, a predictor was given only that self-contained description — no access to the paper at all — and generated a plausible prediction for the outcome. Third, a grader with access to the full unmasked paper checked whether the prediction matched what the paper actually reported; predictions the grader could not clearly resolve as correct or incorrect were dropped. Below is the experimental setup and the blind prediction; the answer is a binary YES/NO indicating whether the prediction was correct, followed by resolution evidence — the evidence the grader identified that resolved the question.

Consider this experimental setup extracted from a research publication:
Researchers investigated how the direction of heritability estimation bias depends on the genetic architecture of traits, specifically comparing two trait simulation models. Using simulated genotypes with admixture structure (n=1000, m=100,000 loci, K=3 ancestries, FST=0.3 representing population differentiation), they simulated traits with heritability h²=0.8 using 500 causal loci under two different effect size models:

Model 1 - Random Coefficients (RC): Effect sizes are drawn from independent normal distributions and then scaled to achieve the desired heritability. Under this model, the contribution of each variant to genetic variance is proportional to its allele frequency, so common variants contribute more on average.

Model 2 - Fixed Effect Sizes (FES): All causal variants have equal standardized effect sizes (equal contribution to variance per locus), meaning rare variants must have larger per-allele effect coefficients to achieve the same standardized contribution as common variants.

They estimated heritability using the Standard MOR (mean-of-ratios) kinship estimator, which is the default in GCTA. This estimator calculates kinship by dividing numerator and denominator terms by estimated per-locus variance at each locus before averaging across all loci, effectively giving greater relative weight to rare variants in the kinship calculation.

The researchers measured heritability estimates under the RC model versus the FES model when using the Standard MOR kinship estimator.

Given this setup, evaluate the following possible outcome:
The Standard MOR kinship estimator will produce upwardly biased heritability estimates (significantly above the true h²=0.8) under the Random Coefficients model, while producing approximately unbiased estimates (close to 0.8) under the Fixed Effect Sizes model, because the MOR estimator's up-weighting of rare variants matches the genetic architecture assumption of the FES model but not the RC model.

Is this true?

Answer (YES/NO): NO